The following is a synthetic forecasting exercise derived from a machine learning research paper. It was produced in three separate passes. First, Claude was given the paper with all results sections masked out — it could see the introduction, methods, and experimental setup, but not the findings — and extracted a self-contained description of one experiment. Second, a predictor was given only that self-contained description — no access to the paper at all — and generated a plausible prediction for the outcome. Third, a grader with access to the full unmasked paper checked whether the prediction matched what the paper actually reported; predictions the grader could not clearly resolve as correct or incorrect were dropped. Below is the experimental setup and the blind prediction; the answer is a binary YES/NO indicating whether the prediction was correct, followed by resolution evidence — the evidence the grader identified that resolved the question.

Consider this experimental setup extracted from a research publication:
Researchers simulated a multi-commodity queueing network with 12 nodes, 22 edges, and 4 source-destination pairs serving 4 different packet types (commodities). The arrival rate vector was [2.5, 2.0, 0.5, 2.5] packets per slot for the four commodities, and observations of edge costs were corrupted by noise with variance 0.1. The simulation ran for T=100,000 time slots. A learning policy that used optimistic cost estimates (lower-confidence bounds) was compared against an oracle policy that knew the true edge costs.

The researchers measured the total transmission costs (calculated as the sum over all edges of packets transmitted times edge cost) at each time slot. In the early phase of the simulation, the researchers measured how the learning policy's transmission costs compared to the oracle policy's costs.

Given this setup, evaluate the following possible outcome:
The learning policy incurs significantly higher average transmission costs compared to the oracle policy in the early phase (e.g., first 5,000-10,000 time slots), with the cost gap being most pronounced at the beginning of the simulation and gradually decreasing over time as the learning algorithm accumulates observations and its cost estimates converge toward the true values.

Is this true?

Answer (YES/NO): YES